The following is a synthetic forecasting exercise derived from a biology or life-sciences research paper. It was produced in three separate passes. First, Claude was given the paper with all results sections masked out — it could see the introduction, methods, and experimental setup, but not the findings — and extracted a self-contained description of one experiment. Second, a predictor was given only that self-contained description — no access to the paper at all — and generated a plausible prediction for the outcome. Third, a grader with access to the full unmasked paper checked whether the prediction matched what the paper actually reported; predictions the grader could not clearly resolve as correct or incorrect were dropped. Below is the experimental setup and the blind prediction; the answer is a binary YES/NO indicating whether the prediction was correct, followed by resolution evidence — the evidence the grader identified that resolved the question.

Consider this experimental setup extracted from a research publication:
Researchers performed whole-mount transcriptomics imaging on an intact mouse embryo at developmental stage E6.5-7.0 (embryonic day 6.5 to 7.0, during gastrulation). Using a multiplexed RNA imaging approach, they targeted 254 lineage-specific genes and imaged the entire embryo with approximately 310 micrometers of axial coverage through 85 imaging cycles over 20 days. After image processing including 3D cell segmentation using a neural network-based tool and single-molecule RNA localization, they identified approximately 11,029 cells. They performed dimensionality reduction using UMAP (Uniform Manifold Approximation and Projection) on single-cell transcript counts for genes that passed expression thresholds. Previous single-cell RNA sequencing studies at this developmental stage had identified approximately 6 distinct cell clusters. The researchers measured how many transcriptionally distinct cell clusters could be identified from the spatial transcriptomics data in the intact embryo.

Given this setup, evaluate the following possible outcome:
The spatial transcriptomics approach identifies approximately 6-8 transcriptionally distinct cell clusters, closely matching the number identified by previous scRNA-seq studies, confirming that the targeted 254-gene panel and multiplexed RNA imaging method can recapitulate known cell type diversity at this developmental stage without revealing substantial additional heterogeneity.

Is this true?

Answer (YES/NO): NO